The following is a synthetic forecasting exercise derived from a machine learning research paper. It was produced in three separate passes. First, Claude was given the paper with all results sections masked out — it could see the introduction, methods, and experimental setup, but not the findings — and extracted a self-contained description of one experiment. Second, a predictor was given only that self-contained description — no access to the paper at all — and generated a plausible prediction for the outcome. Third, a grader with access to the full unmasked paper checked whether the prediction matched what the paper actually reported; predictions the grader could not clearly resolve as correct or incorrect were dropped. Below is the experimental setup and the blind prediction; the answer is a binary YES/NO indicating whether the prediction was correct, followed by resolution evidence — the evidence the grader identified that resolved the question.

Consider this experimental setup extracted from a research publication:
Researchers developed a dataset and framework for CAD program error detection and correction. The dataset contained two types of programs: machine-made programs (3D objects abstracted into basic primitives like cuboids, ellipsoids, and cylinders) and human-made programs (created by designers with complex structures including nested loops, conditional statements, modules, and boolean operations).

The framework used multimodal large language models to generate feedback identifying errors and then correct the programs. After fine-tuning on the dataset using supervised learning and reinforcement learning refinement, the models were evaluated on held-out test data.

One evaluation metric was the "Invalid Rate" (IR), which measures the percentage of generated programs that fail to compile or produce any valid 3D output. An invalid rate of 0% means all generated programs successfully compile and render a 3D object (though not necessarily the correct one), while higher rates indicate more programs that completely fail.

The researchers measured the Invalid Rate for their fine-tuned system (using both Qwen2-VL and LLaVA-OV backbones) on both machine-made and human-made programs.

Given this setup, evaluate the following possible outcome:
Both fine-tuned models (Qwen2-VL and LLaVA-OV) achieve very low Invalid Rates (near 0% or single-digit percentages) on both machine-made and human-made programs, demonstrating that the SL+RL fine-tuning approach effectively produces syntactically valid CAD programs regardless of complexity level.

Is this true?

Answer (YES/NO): NO